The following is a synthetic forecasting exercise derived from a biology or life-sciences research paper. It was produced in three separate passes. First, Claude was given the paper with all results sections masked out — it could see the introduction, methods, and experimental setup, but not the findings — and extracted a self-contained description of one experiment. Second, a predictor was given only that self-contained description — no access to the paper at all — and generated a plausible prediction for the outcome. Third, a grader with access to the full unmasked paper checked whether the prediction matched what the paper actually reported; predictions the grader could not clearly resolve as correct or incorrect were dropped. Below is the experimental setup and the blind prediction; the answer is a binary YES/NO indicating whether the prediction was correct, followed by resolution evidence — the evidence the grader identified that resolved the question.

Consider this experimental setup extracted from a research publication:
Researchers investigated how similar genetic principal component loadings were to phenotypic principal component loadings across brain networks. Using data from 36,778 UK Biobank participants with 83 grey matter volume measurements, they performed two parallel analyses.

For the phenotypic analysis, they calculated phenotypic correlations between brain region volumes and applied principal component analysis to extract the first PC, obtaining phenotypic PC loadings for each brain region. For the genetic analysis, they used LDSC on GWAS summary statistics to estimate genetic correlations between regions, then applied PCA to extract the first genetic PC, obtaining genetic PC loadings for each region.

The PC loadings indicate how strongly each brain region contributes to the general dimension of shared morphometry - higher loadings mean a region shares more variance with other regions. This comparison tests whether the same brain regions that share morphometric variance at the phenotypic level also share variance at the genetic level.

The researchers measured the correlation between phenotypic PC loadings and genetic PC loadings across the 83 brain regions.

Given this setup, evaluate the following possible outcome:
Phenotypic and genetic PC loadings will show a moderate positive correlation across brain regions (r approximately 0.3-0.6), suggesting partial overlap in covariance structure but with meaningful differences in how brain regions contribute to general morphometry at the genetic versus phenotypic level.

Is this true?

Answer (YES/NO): NO